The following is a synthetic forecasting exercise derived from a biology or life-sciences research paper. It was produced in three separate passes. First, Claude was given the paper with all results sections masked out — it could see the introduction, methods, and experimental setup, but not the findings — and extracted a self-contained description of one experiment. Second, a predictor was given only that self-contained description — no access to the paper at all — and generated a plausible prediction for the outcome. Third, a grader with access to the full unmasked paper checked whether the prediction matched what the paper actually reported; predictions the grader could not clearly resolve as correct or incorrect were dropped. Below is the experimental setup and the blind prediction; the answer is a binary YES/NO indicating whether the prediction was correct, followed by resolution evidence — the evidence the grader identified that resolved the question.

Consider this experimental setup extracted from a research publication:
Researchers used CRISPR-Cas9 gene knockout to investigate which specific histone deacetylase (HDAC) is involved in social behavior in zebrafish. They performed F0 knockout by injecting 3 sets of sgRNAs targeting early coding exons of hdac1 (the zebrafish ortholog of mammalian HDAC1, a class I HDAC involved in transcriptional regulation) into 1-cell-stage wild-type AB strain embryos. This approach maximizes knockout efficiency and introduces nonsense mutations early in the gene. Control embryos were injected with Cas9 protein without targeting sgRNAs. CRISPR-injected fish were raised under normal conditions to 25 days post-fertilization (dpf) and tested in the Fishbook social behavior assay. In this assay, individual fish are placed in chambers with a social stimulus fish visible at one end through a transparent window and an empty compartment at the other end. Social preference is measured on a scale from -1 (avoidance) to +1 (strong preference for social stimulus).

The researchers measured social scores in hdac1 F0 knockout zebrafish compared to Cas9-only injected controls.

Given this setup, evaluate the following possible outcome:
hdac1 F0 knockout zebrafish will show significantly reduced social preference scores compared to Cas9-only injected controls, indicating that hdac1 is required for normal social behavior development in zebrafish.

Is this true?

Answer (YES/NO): NO